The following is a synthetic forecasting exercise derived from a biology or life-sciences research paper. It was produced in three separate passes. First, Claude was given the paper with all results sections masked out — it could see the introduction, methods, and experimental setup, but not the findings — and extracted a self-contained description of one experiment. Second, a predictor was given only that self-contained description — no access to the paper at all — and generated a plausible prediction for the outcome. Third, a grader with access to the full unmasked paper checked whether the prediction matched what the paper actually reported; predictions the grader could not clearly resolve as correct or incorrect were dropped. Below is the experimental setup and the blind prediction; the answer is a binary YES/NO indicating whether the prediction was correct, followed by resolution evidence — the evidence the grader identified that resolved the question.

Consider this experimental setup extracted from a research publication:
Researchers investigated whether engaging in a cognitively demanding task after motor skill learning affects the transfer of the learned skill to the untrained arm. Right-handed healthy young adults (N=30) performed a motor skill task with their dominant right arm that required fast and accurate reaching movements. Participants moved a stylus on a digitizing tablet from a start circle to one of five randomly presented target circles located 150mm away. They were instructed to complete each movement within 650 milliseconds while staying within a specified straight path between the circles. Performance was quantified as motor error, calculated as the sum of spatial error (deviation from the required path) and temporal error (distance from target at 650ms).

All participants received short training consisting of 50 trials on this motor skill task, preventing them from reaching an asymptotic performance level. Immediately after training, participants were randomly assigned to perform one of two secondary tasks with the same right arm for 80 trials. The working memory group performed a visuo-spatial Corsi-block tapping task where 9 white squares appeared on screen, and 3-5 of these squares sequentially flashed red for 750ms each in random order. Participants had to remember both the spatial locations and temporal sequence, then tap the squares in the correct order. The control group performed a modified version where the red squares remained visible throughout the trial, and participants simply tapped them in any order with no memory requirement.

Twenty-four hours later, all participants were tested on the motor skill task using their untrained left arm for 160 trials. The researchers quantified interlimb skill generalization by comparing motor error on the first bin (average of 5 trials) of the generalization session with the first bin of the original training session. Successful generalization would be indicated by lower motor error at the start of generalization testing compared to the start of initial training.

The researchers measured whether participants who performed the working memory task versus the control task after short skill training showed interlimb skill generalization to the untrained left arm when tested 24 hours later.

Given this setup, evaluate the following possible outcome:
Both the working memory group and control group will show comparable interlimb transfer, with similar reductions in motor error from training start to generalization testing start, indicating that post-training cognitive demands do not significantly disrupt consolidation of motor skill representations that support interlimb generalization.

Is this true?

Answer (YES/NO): NO